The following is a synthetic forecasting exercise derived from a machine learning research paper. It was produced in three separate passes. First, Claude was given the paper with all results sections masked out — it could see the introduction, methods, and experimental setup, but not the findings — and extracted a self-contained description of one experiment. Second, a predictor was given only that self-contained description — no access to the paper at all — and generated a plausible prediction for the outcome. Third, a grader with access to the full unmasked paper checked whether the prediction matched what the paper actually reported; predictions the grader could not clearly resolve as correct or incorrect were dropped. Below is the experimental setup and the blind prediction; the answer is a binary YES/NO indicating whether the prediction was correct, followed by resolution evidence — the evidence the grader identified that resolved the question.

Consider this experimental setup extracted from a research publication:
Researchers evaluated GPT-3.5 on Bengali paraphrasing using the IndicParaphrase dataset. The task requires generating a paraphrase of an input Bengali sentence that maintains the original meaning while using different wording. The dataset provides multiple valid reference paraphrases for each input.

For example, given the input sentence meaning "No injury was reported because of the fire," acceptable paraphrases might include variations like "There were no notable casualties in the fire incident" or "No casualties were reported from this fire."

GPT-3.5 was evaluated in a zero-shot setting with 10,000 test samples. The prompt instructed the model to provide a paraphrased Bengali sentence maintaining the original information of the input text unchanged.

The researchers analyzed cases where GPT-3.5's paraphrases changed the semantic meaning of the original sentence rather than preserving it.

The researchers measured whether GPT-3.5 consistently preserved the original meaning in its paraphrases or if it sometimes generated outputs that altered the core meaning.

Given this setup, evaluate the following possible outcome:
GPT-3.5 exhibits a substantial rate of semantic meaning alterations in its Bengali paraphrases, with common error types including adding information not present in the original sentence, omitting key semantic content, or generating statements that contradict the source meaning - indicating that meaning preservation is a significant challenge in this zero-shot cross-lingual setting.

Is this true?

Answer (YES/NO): NO